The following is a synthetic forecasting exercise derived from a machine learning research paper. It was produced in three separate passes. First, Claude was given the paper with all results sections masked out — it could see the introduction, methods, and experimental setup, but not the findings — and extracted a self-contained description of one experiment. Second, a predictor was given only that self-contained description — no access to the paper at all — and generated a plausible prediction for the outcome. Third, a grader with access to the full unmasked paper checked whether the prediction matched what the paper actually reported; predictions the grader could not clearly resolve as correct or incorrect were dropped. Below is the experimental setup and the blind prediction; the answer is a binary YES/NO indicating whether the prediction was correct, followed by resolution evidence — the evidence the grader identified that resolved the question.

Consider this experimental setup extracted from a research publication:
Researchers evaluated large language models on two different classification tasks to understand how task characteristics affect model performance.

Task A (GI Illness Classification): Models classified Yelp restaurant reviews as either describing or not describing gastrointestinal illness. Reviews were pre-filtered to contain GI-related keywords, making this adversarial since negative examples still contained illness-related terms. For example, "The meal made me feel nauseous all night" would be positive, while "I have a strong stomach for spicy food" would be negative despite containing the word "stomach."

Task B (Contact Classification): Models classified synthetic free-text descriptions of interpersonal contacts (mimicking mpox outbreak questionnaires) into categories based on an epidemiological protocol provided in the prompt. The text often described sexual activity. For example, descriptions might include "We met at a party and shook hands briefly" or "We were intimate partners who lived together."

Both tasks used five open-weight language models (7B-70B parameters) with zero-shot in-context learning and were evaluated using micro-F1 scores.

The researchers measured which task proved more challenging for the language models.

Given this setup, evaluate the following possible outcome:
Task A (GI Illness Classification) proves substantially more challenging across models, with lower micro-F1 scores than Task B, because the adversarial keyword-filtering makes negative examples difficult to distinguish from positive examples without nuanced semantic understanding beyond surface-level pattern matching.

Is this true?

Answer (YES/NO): NO